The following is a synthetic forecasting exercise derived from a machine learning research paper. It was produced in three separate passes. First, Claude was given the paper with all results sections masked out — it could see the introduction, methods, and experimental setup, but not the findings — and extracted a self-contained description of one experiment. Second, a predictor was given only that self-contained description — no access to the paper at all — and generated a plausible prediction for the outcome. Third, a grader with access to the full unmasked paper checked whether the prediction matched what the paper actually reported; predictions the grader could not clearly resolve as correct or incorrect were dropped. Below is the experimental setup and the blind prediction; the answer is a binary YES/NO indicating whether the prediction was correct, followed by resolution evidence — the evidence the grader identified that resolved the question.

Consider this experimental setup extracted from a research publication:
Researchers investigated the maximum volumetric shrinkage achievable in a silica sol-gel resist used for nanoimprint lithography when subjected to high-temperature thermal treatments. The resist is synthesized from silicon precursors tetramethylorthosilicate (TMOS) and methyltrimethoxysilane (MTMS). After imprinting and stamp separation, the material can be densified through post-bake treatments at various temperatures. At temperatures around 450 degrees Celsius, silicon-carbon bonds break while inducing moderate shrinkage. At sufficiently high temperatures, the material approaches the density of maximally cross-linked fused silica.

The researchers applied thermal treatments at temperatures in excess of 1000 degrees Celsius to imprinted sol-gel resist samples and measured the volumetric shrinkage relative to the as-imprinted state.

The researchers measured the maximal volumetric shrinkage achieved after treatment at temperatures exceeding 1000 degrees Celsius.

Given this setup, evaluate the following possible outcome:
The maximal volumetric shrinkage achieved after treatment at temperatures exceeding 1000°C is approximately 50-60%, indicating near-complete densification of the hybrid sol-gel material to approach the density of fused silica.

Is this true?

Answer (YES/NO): NO